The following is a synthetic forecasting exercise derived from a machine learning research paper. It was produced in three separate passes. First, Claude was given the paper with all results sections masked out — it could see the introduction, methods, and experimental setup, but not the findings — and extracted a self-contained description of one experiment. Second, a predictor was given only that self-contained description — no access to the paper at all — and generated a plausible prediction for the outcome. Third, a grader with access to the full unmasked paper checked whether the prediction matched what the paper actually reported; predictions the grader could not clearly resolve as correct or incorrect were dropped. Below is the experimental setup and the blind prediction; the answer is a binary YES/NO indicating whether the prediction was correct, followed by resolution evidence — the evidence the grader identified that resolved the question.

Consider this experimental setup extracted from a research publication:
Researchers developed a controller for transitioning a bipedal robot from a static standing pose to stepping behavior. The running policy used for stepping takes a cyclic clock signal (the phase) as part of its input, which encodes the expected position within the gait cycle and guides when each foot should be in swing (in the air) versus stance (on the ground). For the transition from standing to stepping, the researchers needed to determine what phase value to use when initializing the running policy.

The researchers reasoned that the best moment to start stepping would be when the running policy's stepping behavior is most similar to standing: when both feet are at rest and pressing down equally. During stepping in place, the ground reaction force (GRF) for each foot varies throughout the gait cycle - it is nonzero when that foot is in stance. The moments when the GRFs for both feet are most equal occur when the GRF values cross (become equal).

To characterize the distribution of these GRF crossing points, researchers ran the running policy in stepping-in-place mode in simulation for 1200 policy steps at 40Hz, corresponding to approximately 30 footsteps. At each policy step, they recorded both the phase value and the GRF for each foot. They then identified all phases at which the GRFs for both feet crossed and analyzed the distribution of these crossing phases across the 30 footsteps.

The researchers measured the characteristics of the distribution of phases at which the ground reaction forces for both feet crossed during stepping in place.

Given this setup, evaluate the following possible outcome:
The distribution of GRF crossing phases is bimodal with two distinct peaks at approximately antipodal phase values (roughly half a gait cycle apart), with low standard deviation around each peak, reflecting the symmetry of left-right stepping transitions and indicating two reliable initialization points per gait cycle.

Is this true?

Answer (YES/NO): YES